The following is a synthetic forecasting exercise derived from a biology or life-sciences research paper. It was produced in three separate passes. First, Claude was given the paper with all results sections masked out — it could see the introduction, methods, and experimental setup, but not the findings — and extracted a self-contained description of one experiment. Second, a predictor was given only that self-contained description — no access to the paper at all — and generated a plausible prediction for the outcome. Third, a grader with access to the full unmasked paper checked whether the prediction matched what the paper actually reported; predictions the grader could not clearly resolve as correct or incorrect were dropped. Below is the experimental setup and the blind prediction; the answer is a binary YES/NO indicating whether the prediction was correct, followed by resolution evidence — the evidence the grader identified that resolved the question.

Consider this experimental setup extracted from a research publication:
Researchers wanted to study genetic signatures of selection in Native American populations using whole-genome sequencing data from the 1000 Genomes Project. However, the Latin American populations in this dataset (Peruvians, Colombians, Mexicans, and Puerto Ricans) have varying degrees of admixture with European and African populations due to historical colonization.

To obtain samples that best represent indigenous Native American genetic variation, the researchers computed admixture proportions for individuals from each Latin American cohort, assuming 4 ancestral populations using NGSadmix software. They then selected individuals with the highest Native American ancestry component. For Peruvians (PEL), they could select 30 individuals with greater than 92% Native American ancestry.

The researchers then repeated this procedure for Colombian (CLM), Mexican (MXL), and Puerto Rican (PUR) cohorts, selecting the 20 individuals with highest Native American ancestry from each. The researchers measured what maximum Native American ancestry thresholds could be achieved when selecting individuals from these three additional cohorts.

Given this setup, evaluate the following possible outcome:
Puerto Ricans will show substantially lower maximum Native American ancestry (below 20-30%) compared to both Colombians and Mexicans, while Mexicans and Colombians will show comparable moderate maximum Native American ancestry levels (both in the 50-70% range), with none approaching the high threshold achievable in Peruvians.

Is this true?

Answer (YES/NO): NO